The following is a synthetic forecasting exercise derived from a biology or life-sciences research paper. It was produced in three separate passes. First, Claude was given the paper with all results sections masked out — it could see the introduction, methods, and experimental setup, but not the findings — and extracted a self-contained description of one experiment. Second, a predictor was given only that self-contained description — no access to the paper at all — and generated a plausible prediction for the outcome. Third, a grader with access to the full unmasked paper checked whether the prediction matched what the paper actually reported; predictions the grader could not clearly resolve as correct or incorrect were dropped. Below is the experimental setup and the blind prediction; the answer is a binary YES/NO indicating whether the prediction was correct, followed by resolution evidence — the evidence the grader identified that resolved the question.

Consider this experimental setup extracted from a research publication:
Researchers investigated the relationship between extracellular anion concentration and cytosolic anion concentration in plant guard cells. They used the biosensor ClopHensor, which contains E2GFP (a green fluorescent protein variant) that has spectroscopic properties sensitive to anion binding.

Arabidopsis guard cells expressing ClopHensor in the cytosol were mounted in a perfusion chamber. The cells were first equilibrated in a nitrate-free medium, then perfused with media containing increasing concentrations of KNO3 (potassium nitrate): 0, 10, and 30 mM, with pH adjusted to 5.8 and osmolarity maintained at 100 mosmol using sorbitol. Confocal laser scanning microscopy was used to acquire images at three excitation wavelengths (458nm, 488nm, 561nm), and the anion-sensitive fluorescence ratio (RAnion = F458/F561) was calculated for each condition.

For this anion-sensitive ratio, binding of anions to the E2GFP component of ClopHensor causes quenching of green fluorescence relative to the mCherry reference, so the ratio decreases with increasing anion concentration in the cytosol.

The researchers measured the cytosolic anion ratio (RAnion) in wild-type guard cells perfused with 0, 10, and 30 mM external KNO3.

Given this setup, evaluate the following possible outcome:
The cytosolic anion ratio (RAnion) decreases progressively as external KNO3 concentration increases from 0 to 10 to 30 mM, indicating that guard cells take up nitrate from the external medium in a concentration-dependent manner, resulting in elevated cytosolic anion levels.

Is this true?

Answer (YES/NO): YES